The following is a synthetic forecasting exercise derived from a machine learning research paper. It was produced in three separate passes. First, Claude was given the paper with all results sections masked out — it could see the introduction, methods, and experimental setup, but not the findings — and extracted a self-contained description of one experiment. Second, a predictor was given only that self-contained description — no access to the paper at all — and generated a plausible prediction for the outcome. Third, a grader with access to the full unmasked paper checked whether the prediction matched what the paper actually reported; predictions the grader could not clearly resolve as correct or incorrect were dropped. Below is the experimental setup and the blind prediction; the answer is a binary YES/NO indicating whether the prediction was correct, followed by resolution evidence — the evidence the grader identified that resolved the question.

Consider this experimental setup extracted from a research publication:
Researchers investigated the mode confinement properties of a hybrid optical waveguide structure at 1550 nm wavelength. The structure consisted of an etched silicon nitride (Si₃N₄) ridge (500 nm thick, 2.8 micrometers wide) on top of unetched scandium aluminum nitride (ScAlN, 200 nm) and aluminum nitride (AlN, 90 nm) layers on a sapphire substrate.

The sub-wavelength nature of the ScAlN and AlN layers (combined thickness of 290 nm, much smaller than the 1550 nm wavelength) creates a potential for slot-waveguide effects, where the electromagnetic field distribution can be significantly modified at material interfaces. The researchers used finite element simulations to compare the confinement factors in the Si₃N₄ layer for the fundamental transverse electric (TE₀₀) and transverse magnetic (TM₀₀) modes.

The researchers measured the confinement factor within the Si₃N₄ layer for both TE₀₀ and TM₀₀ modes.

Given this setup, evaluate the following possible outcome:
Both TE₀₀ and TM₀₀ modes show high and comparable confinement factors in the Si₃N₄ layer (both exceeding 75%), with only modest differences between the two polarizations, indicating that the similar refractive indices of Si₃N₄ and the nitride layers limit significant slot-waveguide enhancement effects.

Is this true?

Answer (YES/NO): NO